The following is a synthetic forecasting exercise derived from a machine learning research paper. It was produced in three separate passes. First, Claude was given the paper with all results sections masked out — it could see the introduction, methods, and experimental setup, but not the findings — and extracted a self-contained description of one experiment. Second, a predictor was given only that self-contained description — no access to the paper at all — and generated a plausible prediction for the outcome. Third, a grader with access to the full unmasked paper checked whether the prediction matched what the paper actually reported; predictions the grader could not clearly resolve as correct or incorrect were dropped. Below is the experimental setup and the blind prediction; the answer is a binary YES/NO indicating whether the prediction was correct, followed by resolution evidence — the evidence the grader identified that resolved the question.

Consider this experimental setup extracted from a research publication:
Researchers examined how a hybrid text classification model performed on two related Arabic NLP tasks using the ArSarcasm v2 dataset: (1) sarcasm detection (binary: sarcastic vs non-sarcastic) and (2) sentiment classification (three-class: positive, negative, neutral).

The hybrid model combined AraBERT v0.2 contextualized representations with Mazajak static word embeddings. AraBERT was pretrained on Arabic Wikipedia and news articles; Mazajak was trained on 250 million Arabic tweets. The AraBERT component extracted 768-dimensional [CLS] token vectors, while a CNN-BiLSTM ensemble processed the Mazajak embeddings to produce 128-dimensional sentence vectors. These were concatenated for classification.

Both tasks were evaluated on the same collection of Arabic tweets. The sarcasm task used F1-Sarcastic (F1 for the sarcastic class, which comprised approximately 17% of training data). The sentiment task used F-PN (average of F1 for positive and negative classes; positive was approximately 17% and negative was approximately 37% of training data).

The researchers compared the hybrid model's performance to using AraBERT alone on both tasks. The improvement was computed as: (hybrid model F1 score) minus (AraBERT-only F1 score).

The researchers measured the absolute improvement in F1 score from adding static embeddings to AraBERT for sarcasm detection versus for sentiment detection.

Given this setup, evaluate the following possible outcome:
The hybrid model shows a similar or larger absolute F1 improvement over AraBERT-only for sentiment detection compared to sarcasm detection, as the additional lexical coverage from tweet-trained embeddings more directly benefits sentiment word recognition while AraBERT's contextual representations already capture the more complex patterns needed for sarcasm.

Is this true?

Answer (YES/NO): NO